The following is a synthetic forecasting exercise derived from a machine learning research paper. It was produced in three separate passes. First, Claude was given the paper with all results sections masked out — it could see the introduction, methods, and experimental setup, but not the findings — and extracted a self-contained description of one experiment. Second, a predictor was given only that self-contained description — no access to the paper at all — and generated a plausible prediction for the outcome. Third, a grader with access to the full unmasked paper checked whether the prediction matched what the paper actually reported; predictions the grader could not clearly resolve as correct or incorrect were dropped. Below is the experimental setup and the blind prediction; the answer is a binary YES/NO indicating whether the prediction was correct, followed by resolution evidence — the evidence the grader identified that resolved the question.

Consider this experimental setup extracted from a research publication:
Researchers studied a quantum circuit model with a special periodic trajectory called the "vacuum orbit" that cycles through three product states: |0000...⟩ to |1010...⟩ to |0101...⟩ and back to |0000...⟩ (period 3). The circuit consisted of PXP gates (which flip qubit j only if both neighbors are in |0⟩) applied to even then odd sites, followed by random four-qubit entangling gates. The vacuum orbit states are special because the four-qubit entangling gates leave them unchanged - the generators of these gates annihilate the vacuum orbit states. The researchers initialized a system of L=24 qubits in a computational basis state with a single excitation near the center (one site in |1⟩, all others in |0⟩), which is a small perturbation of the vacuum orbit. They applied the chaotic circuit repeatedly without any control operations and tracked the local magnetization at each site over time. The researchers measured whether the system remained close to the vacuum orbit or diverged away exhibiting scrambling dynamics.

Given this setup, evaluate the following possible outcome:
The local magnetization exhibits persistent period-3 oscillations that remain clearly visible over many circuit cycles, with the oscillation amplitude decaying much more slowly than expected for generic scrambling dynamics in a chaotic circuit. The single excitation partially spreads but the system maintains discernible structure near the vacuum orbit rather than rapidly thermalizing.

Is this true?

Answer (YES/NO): NO